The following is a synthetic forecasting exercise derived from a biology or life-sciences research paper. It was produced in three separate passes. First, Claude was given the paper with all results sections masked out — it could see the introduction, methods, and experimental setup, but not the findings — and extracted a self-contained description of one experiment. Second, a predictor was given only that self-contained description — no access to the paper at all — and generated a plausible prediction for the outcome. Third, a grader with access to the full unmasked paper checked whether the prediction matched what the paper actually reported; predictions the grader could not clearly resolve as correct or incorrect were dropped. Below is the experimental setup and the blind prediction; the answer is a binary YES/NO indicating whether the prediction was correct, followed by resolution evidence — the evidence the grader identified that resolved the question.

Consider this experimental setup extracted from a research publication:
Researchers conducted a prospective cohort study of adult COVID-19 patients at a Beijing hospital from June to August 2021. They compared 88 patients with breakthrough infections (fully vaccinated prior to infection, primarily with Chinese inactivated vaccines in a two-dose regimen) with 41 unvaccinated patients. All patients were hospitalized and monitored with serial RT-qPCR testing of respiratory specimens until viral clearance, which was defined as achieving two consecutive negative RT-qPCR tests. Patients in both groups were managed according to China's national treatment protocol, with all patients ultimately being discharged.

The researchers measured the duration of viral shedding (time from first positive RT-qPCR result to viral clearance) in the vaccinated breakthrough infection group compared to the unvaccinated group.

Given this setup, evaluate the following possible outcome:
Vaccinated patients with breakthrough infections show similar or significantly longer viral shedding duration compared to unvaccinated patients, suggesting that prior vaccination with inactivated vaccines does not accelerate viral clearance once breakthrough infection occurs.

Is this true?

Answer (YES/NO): NO